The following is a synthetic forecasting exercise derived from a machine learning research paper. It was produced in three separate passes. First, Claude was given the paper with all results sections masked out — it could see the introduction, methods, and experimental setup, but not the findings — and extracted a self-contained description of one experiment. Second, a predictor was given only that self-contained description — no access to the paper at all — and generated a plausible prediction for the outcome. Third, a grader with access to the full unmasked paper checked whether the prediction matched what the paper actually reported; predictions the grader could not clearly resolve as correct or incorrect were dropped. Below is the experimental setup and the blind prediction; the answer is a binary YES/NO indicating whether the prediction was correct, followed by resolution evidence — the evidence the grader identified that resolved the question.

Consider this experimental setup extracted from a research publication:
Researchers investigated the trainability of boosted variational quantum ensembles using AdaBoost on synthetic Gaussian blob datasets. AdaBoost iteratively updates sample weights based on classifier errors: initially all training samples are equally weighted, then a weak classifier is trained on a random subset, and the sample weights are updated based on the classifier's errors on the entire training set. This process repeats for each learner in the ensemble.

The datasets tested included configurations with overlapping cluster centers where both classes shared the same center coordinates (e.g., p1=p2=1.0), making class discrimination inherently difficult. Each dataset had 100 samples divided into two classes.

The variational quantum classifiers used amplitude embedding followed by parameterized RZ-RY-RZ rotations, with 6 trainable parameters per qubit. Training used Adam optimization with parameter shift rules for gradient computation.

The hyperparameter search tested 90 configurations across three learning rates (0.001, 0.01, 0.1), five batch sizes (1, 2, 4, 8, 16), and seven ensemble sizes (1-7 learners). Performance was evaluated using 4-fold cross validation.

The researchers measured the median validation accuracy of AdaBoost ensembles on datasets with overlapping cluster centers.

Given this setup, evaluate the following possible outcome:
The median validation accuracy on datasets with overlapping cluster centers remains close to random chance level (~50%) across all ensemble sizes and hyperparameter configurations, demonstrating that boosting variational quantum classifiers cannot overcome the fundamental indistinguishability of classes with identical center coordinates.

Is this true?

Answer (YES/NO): YES